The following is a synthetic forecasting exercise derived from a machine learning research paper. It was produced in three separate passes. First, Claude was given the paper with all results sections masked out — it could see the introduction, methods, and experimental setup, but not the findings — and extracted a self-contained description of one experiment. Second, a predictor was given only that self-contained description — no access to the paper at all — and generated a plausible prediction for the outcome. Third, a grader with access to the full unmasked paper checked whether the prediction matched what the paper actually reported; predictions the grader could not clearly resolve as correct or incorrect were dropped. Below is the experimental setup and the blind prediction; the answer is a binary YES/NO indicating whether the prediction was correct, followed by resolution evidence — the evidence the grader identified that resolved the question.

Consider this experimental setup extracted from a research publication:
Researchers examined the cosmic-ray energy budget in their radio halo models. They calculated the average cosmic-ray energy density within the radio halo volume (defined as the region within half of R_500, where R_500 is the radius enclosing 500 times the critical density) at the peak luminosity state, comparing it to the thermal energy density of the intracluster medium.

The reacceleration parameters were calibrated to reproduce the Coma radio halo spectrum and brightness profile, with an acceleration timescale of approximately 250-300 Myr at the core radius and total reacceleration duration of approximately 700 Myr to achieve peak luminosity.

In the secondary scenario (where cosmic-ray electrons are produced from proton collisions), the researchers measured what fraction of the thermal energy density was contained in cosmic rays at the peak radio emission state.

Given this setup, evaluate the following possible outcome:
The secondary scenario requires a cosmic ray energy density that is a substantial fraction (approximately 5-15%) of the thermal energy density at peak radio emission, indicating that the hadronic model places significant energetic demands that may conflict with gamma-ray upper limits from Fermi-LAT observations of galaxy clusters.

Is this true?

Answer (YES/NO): NO